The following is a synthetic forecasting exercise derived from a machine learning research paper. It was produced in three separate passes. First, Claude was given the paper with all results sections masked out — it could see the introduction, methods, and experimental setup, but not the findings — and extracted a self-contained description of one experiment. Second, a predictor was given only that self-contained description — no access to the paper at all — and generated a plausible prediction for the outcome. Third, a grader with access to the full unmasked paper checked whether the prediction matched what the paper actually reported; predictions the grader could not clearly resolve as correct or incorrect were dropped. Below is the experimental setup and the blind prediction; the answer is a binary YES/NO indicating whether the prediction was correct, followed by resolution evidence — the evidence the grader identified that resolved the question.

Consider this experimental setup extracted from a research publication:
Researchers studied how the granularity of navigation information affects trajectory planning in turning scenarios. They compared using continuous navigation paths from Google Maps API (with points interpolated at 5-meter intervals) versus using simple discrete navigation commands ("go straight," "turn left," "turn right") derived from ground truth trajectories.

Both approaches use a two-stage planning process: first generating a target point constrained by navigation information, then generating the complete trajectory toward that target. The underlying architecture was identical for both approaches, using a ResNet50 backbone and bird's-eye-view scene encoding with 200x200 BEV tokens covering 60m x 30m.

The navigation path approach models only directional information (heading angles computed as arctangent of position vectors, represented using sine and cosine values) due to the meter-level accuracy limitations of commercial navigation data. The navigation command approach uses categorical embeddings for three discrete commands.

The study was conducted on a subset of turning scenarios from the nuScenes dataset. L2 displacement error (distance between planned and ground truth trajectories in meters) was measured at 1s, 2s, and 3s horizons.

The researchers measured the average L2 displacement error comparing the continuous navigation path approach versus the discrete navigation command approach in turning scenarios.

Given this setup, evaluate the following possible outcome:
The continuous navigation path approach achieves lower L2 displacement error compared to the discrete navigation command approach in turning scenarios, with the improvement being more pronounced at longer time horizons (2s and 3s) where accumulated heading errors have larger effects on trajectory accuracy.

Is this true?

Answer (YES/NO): YES